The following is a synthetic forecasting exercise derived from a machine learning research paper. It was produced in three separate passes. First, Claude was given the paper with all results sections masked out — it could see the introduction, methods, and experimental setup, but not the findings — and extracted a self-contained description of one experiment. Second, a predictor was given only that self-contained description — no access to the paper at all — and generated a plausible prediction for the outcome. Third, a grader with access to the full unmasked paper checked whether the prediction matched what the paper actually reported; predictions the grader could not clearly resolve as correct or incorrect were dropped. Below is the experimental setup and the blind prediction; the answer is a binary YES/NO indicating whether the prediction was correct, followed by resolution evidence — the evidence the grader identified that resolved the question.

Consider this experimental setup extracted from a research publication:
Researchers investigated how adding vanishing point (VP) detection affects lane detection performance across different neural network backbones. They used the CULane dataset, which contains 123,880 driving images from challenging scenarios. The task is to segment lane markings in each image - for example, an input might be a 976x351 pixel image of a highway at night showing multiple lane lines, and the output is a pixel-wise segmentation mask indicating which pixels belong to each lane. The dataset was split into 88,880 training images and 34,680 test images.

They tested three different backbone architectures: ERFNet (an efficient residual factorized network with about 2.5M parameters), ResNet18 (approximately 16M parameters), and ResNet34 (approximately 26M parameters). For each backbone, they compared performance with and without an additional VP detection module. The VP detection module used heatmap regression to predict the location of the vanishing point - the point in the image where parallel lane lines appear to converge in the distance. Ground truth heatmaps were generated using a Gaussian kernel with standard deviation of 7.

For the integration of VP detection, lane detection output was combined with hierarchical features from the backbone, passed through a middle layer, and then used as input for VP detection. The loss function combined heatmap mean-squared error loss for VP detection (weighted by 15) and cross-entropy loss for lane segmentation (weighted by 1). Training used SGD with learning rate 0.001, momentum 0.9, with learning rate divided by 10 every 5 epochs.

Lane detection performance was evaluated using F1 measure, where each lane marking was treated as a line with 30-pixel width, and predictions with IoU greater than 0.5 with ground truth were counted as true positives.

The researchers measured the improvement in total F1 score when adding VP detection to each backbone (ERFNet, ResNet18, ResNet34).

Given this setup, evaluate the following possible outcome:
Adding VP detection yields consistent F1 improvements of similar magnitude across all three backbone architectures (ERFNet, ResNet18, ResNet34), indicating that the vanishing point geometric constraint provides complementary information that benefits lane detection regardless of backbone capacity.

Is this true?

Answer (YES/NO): NO